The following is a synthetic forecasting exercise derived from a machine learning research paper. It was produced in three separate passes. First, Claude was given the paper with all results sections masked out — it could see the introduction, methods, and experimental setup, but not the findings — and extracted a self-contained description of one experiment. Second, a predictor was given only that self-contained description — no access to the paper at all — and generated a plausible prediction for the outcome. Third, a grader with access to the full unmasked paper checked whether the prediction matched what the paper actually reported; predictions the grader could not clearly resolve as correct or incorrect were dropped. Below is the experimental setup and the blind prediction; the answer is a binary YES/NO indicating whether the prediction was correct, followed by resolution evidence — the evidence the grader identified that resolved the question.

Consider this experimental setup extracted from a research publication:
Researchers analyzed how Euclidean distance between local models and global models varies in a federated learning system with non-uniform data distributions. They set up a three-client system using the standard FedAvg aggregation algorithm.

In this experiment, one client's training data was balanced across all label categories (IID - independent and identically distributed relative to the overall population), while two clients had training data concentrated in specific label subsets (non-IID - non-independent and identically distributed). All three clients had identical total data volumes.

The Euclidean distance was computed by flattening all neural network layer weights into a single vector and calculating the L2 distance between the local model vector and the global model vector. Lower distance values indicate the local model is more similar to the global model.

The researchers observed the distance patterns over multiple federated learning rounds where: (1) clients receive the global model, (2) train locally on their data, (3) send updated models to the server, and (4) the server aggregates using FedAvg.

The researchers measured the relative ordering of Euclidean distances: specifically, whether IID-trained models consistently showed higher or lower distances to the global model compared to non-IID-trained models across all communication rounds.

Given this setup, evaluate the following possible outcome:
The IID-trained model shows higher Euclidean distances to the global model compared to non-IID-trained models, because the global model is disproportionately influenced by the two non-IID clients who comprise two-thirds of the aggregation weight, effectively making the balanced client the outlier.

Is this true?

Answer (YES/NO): YES